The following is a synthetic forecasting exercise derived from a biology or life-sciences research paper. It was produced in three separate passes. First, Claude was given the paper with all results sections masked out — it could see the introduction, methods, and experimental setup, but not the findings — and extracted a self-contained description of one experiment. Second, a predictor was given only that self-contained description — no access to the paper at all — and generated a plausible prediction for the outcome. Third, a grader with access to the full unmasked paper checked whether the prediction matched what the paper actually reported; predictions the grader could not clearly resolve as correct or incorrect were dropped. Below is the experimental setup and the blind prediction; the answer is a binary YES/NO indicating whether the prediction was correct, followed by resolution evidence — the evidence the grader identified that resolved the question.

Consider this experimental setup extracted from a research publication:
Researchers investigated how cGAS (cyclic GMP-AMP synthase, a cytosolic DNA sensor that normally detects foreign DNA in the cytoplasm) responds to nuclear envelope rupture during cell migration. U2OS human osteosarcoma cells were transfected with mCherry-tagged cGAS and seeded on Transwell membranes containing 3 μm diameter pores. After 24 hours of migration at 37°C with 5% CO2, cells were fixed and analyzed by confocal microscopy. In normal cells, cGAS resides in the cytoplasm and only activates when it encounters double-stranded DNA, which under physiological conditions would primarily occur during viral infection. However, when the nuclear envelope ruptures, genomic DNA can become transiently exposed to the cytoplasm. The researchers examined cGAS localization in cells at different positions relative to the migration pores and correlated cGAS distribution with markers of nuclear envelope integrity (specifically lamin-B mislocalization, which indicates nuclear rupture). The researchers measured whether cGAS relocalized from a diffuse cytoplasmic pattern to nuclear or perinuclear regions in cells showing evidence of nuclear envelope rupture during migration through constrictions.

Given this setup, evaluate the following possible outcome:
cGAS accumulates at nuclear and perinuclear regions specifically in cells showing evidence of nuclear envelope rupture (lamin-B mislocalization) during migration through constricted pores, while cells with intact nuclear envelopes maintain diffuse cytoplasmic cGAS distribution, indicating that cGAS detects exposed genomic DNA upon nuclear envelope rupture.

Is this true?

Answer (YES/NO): YES